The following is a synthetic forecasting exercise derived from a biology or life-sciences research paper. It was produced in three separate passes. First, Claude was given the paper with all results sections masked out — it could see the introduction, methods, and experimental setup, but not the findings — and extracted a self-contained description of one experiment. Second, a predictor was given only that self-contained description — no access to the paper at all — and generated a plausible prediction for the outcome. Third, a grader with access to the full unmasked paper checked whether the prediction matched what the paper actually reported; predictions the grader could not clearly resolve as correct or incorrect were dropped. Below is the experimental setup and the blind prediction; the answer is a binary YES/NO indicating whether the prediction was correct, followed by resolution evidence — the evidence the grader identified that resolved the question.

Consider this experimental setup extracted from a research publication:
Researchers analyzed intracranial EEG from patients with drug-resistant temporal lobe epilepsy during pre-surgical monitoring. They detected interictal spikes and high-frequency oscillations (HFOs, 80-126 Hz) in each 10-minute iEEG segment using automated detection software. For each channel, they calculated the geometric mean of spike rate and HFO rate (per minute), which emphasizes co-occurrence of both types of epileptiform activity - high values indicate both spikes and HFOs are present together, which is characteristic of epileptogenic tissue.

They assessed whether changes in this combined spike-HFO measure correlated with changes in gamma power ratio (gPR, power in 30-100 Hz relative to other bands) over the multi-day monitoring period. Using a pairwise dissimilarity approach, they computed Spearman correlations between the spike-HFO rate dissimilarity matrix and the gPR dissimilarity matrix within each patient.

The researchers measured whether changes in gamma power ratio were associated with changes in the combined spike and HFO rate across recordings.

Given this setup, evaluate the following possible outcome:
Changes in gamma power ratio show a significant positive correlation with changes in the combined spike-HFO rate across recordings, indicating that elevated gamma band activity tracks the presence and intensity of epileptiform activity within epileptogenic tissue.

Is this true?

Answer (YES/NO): YES